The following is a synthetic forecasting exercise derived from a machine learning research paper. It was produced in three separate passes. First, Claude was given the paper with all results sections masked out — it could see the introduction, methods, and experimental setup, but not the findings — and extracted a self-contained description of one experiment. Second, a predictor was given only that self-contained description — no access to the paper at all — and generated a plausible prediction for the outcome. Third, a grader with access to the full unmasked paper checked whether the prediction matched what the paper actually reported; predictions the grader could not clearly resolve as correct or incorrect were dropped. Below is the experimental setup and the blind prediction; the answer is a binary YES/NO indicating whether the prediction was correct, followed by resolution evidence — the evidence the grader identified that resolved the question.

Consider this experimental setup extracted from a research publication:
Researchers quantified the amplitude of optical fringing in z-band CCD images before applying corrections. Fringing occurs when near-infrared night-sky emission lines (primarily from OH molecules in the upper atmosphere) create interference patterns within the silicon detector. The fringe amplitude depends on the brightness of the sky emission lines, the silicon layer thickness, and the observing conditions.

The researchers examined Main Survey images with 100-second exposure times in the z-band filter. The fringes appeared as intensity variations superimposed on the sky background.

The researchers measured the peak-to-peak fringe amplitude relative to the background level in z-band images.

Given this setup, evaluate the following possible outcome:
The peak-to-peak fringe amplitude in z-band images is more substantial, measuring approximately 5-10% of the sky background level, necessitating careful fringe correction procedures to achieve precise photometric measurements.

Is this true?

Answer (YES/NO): YES